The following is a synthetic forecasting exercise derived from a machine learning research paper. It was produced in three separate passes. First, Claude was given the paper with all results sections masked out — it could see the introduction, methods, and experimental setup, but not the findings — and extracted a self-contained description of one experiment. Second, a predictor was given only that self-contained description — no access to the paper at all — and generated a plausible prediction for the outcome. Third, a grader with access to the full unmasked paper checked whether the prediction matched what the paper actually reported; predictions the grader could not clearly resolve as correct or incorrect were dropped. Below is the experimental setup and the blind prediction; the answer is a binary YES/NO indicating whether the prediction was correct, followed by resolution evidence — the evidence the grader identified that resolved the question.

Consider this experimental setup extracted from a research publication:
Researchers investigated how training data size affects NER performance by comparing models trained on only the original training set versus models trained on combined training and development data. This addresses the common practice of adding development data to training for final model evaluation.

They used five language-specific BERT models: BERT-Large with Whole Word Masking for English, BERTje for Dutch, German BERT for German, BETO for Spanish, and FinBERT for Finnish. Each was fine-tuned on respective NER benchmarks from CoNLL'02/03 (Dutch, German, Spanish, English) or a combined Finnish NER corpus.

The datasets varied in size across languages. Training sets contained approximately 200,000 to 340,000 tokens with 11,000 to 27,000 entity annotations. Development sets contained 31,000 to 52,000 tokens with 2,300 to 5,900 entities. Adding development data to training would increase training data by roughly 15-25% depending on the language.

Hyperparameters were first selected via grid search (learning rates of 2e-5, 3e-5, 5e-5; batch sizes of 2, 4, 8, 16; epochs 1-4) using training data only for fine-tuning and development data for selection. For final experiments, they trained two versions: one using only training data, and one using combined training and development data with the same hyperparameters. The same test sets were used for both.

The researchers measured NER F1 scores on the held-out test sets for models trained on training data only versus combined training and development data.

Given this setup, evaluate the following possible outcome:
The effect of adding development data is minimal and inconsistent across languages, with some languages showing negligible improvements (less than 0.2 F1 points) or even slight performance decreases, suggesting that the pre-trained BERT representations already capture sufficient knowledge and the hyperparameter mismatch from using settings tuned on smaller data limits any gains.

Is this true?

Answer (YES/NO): NO